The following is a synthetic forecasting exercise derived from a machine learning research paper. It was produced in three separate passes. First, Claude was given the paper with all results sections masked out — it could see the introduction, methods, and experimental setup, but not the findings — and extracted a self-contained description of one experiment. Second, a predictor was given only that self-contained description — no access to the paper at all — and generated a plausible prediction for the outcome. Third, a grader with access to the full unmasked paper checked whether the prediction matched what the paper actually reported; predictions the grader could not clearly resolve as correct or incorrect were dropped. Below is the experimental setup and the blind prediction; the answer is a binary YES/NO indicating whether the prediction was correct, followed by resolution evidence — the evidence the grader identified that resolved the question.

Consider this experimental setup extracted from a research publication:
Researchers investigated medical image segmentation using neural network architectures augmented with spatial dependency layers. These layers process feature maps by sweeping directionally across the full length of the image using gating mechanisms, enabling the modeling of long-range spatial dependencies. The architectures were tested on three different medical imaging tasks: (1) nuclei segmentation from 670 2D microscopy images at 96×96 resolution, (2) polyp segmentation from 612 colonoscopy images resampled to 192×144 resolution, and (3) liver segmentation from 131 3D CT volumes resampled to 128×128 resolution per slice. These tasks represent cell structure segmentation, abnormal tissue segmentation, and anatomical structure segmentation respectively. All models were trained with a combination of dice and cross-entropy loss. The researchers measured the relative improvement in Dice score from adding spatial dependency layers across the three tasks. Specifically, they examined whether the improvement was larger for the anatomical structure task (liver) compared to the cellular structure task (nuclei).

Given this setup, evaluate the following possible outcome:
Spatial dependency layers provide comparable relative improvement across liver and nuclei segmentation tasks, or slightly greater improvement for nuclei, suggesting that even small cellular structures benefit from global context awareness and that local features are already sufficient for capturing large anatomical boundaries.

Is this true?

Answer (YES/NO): NO